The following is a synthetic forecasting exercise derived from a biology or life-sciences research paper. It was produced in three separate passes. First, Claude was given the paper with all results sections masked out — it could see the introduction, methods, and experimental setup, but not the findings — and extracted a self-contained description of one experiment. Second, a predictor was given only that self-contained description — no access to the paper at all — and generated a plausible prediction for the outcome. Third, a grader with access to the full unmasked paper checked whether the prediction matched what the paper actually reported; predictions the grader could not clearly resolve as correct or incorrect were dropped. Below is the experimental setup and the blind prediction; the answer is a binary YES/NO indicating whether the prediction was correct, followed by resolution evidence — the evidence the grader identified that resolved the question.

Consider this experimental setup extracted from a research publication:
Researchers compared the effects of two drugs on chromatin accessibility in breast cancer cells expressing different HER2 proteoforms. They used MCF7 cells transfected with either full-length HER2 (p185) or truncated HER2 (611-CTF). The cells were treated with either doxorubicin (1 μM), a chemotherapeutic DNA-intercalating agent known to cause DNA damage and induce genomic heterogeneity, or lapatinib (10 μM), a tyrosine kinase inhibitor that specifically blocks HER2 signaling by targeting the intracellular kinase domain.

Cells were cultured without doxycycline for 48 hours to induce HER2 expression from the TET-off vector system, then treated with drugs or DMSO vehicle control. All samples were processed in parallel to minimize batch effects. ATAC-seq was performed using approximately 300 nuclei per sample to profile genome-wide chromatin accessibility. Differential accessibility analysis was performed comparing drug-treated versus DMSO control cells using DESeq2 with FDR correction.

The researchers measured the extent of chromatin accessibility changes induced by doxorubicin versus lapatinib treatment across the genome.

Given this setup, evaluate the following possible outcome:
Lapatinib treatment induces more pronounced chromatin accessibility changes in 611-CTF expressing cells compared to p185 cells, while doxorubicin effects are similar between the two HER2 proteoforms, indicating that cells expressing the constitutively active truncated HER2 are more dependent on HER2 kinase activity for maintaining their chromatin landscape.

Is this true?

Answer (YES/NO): NO